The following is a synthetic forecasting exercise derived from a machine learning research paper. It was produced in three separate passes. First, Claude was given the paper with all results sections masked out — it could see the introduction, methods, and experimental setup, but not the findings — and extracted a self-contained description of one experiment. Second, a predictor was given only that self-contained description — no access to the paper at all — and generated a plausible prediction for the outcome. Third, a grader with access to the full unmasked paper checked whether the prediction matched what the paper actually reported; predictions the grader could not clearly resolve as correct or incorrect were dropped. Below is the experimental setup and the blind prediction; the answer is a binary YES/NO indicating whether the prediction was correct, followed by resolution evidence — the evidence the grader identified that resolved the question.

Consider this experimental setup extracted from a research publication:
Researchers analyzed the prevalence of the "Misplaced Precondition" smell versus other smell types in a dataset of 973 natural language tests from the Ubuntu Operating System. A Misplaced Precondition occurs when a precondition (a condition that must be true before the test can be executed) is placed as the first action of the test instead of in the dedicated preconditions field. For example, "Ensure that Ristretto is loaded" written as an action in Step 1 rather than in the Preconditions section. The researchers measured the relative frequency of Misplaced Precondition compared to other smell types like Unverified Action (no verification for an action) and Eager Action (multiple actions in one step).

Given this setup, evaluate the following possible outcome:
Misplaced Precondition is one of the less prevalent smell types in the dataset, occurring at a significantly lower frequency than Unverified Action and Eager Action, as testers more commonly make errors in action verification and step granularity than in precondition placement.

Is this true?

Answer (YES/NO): YES